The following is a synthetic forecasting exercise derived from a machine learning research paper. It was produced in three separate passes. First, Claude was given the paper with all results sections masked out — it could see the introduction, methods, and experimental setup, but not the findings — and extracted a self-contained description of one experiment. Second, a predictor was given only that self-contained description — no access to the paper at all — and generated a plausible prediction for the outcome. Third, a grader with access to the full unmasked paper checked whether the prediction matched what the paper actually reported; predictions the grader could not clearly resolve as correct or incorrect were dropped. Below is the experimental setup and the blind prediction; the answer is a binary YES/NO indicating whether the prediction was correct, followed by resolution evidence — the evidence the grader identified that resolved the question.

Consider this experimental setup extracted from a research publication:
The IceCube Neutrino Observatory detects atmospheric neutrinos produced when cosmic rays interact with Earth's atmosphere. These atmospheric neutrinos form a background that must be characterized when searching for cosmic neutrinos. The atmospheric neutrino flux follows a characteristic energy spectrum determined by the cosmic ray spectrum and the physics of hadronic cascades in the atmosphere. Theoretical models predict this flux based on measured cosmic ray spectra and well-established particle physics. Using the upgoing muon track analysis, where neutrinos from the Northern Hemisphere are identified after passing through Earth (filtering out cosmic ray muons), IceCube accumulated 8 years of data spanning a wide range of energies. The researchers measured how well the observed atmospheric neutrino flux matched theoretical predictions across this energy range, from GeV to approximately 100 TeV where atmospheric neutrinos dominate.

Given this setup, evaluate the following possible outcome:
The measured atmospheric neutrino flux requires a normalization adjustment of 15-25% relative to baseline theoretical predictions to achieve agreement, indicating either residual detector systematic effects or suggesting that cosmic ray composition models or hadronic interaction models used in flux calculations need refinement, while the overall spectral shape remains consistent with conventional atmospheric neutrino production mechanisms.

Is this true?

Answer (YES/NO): NO